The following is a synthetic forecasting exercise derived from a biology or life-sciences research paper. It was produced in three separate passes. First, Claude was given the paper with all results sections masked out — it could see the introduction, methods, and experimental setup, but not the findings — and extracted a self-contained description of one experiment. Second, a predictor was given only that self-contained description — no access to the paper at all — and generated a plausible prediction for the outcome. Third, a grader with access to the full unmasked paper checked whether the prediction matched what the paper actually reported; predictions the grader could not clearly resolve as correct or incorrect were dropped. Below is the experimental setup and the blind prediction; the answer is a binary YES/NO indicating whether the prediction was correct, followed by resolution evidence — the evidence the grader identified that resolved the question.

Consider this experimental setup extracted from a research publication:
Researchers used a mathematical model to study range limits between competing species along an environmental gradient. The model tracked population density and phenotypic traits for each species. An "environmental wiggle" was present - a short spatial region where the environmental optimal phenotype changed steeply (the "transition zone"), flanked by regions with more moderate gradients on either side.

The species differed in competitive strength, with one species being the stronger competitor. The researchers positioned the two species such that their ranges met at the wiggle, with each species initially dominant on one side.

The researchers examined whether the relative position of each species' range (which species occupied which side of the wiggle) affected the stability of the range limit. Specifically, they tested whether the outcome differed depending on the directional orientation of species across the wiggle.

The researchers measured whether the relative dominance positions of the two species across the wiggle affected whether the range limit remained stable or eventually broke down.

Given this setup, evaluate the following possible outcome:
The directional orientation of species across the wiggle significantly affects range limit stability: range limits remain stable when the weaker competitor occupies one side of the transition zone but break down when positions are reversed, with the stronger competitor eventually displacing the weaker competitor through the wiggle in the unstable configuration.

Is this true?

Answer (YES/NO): NO